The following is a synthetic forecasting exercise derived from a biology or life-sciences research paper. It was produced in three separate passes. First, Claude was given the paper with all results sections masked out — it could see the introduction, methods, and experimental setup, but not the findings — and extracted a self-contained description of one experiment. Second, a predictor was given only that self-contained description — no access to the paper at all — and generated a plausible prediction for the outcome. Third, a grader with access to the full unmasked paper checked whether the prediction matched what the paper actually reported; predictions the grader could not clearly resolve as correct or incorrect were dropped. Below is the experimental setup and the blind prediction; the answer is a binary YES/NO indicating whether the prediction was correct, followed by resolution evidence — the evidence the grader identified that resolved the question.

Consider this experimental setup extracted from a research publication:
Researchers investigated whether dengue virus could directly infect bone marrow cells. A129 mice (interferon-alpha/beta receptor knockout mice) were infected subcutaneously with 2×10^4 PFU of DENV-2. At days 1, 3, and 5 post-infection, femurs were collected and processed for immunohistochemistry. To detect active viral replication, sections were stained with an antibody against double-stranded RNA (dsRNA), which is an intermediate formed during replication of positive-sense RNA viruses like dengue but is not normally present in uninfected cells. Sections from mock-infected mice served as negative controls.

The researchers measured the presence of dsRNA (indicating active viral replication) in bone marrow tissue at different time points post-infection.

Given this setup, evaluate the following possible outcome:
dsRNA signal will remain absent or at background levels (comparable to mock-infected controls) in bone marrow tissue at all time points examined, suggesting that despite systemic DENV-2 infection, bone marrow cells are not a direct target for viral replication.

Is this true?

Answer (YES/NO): NO